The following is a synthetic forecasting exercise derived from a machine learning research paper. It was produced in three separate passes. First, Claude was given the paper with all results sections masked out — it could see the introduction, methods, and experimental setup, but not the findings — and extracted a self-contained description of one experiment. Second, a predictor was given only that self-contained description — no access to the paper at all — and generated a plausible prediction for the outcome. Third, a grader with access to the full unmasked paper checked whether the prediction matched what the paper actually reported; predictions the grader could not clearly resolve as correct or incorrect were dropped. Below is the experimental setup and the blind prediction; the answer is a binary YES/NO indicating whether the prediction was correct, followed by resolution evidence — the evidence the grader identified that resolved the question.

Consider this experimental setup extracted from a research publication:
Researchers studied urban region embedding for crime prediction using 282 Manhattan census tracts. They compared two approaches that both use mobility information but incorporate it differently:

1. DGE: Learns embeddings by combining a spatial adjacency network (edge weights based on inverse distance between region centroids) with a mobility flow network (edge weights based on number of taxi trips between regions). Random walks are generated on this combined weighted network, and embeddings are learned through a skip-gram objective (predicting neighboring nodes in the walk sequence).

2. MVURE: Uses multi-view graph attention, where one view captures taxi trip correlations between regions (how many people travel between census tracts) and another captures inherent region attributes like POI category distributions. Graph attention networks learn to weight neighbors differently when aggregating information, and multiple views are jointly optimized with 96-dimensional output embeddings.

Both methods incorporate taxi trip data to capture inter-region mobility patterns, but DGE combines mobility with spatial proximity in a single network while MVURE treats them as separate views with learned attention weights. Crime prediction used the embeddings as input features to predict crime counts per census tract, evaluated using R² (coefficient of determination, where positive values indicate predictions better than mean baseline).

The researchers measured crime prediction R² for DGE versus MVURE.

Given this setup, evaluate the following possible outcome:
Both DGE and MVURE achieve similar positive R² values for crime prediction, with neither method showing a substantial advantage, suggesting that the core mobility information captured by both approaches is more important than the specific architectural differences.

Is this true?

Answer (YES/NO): NO